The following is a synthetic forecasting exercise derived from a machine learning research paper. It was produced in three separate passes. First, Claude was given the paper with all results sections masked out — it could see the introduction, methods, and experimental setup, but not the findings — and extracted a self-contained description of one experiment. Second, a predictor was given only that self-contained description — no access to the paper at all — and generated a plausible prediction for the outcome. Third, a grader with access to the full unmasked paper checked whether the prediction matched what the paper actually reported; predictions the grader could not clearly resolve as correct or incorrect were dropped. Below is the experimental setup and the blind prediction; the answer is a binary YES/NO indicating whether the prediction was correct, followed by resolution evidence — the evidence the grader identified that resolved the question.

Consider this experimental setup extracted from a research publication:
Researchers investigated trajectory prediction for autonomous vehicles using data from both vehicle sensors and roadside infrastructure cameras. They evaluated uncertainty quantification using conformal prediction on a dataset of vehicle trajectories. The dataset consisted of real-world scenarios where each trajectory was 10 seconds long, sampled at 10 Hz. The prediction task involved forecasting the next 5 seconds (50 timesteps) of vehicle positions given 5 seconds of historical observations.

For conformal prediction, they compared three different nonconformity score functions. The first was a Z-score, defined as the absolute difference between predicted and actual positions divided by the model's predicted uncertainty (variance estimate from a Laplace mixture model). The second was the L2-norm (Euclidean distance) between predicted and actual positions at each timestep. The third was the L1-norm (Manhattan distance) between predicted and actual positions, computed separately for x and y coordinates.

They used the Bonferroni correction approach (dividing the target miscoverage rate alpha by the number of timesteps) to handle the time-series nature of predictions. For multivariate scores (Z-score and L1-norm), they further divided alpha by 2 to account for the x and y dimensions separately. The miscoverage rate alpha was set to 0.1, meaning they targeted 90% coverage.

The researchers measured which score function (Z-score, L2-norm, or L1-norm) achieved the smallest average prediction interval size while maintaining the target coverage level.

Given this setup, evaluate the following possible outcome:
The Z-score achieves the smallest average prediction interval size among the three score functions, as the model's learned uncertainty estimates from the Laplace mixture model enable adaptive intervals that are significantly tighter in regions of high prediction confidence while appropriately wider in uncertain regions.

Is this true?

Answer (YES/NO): NO